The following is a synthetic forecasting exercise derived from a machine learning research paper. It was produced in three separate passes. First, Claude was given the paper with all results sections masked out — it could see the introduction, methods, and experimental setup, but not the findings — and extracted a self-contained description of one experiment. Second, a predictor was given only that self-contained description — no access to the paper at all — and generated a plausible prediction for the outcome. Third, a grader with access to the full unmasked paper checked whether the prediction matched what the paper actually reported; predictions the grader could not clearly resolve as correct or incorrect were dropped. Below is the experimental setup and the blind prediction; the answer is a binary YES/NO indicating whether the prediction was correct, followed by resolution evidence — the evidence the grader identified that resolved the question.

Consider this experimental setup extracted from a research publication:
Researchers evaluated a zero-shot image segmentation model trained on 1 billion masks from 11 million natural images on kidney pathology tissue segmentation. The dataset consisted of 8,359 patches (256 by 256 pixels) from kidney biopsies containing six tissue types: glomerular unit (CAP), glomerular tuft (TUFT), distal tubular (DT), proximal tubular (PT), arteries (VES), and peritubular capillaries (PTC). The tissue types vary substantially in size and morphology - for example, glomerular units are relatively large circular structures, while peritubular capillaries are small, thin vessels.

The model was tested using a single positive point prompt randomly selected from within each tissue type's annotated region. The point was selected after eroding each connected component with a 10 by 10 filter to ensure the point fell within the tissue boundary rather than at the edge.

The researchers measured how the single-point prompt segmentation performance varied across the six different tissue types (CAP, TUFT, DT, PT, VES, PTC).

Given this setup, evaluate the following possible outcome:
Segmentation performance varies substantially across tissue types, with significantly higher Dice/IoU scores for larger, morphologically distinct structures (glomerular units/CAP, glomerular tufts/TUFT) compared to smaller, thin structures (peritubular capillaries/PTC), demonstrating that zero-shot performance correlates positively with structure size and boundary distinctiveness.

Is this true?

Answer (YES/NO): NO